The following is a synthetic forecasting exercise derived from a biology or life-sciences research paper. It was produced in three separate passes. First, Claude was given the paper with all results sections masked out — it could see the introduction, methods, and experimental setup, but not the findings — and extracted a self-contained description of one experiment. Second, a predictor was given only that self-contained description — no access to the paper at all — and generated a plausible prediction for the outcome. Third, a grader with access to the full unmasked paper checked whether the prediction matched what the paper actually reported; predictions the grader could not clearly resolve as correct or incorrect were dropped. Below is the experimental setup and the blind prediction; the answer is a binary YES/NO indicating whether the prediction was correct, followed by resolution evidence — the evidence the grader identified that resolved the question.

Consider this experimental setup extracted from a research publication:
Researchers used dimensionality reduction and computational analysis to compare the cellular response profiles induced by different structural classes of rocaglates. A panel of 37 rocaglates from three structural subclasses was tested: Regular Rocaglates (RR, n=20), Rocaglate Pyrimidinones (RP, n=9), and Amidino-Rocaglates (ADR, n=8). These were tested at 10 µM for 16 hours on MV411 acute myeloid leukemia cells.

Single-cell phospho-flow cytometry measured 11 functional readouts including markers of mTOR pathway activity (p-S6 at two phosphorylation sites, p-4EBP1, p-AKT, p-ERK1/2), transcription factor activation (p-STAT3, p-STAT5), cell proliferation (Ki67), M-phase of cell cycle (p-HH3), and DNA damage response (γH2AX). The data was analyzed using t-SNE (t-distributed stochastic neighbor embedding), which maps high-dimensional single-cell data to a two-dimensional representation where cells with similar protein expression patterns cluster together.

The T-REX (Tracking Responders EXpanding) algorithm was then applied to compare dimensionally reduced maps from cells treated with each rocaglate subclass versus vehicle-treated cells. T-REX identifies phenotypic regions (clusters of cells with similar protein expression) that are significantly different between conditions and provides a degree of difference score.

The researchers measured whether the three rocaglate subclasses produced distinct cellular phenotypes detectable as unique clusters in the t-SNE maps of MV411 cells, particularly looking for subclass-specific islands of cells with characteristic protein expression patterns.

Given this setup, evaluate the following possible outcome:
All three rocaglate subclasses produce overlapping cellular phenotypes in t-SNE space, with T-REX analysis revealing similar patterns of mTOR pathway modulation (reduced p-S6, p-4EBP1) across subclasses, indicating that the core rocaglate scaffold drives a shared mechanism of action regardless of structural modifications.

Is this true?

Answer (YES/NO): NO